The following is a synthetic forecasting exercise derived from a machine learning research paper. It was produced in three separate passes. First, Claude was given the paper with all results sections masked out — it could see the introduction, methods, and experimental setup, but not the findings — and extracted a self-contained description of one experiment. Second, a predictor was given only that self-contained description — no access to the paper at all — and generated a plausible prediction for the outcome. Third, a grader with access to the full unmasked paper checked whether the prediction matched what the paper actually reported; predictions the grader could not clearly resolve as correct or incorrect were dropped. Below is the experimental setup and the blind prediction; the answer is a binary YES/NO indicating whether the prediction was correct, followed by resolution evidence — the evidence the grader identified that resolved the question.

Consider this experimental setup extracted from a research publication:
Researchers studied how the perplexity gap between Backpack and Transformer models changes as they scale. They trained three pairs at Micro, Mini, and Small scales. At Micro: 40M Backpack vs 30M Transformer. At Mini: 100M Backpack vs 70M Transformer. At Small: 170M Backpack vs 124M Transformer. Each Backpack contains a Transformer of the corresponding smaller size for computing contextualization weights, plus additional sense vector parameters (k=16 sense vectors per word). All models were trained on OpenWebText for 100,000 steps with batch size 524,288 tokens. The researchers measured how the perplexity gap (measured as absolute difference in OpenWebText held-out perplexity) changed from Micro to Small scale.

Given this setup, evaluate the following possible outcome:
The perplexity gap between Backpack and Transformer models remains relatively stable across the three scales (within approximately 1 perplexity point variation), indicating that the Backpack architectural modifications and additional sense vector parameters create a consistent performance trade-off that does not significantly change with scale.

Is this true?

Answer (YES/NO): NO